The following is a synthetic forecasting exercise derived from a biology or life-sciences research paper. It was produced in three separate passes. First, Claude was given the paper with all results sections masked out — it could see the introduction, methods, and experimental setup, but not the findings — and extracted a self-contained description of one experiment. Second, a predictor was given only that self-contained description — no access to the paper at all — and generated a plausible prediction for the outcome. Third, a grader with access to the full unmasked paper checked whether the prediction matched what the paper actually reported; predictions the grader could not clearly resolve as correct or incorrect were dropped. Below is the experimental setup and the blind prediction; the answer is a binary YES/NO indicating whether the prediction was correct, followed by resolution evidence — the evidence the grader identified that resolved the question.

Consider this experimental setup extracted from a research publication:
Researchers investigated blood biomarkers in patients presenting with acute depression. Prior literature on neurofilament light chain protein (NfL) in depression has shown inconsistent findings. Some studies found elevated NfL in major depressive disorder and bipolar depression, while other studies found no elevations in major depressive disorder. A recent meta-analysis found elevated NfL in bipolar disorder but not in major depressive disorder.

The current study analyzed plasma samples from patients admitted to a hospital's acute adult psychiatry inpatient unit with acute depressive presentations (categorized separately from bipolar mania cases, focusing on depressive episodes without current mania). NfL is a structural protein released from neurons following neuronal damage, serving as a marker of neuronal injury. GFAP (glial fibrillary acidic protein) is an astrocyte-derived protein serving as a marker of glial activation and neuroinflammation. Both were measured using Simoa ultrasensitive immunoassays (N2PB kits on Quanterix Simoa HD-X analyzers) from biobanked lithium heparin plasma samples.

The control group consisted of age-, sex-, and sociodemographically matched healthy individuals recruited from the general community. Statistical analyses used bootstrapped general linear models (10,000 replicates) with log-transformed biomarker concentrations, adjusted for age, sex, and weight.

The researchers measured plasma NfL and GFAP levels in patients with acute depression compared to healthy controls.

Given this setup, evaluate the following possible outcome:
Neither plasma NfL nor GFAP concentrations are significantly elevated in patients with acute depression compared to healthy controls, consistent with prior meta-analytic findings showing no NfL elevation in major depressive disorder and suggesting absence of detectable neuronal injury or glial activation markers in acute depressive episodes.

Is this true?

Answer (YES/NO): YES